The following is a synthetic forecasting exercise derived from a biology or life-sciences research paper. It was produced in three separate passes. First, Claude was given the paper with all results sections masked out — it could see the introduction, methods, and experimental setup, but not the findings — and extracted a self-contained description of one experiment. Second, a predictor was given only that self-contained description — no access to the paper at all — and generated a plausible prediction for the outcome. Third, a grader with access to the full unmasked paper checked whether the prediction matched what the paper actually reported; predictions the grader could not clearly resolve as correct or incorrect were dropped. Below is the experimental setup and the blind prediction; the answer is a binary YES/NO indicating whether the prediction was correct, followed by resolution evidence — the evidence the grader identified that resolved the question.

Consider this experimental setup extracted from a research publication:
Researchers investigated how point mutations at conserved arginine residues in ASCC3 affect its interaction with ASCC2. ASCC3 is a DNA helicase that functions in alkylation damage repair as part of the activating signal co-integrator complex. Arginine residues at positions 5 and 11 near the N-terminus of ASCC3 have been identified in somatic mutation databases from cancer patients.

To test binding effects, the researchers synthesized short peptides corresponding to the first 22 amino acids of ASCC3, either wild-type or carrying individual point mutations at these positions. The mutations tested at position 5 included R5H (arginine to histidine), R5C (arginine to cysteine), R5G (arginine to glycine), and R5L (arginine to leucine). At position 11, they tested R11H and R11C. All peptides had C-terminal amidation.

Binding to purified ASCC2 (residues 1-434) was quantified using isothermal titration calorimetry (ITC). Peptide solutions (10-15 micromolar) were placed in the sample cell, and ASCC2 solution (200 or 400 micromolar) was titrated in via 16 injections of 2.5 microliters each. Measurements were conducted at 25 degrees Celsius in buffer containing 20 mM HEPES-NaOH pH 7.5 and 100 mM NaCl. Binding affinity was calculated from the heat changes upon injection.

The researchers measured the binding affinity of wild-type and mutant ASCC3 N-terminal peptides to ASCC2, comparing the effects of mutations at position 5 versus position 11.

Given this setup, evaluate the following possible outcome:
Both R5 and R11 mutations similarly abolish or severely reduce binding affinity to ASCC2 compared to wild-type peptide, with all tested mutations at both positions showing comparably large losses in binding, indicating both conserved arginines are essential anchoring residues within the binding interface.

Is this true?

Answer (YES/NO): NO